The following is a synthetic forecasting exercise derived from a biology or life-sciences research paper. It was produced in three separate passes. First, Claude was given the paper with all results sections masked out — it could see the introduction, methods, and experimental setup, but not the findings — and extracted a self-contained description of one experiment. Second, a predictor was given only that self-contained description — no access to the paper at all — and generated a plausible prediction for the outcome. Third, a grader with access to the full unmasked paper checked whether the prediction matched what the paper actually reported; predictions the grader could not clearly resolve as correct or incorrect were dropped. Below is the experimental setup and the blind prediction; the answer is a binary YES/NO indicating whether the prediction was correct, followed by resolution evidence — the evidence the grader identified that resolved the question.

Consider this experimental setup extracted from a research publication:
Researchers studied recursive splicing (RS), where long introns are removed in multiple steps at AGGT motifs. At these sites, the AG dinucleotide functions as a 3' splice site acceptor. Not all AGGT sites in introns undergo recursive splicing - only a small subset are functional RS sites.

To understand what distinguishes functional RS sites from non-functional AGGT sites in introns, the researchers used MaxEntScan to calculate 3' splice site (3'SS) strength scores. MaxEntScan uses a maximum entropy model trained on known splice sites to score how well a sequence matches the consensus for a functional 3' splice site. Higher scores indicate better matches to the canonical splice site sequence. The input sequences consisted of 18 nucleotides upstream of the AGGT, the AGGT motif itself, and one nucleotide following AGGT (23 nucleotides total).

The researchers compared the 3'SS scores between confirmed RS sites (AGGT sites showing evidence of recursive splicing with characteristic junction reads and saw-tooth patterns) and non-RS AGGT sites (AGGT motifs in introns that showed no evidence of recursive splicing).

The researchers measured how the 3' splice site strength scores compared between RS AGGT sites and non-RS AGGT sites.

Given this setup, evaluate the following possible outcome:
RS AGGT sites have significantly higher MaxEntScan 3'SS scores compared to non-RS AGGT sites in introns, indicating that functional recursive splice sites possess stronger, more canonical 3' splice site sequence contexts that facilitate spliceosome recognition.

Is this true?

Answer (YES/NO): YES